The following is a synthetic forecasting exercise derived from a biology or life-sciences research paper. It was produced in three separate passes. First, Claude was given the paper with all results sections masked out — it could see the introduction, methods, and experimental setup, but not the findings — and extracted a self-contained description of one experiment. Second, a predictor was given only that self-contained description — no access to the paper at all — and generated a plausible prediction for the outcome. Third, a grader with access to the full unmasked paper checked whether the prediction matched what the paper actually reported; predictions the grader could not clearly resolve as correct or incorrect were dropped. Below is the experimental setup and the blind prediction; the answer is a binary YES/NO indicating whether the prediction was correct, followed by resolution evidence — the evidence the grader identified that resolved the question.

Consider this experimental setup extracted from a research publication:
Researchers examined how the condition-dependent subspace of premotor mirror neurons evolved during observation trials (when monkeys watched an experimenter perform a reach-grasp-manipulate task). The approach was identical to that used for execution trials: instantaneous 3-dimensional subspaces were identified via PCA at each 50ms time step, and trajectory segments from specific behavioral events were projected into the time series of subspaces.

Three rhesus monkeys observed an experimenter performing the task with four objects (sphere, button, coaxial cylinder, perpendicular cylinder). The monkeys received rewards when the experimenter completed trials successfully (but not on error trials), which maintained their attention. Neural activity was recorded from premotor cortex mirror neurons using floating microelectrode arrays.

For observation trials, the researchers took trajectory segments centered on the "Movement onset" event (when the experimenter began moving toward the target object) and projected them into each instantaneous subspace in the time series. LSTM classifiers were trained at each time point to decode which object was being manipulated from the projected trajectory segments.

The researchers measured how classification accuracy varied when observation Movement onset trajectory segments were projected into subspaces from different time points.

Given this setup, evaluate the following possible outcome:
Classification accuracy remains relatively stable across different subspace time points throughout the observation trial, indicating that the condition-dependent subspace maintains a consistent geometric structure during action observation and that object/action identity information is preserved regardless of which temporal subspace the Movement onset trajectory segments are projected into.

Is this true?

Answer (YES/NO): NO